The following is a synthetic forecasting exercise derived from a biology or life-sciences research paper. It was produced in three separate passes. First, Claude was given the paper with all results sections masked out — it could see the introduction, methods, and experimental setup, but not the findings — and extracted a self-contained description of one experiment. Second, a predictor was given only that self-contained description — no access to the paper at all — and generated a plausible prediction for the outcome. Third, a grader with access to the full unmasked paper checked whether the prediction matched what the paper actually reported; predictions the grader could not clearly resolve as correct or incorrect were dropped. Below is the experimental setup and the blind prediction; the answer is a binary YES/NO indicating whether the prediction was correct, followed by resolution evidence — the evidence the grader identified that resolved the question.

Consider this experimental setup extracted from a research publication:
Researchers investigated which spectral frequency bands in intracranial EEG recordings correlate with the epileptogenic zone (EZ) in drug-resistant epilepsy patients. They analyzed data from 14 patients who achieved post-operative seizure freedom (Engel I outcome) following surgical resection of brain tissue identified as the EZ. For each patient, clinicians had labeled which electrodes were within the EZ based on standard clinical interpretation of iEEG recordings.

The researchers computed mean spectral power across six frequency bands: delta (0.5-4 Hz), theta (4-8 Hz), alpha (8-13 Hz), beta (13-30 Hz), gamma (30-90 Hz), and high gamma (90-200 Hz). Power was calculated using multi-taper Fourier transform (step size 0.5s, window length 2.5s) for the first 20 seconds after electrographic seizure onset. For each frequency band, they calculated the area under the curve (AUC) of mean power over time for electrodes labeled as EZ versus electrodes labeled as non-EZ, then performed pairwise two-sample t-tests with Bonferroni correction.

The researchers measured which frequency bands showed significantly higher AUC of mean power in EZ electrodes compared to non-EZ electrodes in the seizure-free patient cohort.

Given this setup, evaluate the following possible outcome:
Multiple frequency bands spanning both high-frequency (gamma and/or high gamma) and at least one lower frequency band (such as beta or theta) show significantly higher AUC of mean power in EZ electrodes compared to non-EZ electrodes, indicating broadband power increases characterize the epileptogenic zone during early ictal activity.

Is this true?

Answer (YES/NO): YES